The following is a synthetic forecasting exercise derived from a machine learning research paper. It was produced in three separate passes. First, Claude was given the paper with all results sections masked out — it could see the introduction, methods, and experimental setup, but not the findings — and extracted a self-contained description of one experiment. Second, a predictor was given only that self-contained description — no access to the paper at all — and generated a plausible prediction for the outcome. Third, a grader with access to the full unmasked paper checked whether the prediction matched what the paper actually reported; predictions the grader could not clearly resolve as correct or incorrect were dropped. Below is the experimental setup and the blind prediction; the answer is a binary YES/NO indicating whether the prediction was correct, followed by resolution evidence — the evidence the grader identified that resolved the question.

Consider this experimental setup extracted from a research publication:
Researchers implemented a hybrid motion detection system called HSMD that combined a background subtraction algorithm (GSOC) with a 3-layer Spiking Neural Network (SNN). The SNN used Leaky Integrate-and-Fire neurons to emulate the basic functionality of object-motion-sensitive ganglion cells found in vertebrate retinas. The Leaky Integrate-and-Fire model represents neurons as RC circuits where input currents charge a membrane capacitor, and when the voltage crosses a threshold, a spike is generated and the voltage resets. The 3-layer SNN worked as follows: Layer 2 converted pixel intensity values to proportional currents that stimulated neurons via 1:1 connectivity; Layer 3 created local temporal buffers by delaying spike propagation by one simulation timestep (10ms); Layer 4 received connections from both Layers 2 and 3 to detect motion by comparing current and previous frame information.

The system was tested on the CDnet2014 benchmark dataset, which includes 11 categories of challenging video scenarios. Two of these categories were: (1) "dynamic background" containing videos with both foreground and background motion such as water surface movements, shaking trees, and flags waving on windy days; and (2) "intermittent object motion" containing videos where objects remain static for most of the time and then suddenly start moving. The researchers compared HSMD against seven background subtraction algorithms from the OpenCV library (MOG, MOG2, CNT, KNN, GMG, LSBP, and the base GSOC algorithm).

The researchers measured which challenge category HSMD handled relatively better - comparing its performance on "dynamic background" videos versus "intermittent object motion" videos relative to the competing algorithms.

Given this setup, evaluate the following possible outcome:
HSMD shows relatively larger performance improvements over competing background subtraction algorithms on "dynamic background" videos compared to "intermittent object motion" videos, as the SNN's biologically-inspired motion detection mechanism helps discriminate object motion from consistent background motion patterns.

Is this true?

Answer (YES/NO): NO